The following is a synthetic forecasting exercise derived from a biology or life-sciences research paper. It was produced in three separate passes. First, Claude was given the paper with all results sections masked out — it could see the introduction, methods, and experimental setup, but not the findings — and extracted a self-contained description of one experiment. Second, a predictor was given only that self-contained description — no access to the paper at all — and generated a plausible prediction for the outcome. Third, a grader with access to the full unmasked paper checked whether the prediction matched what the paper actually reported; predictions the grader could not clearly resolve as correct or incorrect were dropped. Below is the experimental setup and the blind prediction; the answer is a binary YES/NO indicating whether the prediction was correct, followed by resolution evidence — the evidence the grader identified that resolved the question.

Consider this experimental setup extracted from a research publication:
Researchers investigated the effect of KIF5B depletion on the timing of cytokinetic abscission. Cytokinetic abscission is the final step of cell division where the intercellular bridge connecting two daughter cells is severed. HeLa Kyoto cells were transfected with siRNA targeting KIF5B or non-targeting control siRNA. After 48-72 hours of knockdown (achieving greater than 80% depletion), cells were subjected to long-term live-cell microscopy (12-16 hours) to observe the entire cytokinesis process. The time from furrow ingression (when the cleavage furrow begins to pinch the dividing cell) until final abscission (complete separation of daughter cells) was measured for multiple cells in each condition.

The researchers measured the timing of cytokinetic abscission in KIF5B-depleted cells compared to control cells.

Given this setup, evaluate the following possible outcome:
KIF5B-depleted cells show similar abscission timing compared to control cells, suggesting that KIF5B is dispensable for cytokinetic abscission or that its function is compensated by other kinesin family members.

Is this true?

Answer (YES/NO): NO